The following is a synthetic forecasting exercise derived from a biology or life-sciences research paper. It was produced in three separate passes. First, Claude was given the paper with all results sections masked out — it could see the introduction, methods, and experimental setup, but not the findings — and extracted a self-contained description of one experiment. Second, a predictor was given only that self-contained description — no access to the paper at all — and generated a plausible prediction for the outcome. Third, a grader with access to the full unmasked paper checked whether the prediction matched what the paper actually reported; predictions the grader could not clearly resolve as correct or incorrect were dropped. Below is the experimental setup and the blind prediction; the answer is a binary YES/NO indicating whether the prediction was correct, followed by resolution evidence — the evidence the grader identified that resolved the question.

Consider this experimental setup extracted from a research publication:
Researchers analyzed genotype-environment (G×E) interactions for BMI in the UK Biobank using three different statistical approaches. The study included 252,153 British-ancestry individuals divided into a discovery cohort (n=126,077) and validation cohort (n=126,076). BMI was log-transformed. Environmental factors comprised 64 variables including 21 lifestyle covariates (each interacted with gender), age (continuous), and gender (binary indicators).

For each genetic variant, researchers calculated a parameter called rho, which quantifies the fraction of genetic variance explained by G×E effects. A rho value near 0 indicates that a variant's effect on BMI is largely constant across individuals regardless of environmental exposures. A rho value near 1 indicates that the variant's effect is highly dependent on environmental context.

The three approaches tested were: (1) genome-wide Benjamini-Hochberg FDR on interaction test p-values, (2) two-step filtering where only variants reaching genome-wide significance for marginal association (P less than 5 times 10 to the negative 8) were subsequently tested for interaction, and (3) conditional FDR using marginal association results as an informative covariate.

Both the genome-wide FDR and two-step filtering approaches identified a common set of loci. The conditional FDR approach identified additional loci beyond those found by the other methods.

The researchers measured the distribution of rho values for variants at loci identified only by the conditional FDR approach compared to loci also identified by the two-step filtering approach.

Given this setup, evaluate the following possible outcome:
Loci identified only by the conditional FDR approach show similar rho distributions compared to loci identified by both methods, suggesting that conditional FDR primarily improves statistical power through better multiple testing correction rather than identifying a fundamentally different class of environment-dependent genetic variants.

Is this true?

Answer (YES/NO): NO